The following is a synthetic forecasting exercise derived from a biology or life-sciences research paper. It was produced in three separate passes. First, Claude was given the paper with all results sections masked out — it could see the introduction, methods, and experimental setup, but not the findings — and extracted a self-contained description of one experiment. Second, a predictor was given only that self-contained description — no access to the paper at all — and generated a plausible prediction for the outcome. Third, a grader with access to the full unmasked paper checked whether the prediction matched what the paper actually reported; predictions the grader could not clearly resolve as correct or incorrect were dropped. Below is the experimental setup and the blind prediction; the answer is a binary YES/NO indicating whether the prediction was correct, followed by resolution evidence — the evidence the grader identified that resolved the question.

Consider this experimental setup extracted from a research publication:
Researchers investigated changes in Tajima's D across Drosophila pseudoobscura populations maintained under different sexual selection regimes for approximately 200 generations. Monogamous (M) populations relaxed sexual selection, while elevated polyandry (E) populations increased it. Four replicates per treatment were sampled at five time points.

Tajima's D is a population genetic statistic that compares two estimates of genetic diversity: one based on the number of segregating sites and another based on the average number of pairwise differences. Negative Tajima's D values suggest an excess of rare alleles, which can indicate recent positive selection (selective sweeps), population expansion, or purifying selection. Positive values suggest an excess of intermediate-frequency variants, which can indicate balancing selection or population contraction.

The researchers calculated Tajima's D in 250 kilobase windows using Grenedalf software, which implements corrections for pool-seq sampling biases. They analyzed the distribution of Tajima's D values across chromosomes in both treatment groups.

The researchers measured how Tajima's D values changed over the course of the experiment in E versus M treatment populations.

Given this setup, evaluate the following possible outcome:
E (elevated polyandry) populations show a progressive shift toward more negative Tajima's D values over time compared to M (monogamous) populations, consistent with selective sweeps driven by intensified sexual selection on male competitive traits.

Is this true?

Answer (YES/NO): NO